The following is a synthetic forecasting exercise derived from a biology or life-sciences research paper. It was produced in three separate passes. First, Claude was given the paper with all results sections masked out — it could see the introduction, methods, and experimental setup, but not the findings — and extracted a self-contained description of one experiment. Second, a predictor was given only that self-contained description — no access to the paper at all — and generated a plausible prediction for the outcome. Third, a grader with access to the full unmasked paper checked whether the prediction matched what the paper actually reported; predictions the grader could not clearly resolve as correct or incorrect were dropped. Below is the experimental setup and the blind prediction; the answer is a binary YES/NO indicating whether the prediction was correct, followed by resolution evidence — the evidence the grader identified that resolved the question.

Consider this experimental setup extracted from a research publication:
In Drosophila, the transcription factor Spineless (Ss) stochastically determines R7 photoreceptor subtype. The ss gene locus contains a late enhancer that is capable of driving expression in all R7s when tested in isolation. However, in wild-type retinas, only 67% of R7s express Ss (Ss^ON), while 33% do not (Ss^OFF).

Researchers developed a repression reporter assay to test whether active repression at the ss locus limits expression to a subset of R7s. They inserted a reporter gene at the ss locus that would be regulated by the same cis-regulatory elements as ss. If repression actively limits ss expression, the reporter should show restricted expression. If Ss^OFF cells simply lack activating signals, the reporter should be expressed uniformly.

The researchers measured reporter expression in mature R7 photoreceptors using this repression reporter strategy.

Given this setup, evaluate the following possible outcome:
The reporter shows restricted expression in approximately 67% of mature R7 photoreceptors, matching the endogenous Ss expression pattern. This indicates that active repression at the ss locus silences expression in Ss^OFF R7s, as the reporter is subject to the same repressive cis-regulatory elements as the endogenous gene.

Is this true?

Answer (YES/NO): YES